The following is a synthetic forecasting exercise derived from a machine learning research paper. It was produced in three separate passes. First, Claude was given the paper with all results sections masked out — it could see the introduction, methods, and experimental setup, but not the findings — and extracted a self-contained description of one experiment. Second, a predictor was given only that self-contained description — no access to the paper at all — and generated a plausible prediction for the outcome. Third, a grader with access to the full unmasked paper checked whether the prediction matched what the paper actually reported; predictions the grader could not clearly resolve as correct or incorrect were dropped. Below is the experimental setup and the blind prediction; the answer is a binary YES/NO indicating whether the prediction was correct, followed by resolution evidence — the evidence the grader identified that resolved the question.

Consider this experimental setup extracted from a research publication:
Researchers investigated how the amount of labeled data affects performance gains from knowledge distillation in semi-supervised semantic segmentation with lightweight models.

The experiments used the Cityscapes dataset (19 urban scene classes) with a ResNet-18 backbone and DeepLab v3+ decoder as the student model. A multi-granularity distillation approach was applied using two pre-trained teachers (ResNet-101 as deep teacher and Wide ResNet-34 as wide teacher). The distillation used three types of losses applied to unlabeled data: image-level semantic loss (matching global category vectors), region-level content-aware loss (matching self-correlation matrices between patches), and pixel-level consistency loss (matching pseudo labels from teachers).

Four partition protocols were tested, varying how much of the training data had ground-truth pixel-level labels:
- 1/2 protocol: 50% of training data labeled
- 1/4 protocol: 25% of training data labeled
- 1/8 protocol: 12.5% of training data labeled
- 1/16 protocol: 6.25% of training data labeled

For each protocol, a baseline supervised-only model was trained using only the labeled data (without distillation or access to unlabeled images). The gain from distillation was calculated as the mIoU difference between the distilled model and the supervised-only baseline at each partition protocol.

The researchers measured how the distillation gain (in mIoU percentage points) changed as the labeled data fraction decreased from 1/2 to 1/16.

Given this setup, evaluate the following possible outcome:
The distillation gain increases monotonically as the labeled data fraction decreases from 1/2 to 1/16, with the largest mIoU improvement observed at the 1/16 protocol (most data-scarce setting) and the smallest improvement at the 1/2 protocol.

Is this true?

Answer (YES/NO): YES